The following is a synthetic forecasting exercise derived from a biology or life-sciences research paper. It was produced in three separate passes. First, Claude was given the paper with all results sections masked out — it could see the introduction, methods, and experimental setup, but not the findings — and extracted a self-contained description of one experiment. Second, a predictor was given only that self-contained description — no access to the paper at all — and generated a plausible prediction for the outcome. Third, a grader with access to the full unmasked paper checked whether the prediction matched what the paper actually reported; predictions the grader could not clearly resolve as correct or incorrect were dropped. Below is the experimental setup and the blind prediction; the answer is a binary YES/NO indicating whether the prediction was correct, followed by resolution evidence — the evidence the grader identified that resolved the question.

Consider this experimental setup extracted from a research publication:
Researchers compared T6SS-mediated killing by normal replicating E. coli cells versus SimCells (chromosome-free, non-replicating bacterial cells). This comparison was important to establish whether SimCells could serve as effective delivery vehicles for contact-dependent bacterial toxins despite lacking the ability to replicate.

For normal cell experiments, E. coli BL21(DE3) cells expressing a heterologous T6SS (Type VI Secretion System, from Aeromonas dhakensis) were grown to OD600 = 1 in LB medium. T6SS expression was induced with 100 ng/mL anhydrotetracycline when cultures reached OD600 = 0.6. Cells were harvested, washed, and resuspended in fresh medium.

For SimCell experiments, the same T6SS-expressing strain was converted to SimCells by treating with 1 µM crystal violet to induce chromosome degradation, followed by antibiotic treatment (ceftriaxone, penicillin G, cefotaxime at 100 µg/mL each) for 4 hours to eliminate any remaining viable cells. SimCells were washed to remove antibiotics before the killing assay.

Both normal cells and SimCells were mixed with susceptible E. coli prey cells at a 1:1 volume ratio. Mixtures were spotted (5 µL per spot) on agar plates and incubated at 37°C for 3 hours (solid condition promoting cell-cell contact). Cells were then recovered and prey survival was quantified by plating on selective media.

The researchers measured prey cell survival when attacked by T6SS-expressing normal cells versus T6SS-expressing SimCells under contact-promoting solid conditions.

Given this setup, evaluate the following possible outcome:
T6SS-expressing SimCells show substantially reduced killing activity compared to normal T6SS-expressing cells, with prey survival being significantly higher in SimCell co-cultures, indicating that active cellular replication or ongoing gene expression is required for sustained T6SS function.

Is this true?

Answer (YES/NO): NO